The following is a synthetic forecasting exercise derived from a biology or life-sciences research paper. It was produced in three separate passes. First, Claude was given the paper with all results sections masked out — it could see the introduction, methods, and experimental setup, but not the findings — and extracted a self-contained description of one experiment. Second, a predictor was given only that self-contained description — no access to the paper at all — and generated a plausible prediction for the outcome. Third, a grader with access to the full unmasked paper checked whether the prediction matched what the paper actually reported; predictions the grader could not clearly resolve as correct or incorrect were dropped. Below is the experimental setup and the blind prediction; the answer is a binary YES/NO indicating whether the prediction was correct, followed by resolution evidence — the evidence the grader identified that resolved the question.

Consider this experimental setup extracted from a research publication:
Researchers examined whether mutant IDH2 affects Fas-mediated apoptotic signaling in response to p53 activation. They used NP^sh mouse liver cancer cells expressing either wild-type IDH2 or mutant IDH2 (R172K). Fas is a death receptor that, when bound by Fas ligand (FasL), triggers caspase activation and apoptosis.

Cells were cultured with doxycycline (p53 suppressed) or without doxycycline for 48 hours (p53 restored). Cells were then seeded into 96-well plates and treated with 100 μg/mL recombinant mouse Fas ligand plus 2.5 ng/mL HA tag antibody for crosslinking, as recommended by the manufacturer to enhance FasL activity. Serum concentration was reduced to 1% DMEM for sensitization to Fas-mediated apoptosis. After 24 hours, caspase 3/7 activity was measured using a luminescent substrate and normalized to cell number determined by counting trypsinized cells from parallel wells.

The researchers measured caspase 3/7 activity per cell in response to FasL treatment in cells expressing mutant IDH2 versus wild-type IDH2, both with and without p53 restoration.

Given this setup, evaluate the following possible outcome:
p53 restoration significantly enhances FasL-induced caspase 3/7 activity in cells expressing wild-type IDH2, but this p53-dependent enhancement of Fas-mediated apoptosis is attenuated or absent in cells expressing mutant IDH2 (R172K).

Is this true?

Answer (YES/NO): YES